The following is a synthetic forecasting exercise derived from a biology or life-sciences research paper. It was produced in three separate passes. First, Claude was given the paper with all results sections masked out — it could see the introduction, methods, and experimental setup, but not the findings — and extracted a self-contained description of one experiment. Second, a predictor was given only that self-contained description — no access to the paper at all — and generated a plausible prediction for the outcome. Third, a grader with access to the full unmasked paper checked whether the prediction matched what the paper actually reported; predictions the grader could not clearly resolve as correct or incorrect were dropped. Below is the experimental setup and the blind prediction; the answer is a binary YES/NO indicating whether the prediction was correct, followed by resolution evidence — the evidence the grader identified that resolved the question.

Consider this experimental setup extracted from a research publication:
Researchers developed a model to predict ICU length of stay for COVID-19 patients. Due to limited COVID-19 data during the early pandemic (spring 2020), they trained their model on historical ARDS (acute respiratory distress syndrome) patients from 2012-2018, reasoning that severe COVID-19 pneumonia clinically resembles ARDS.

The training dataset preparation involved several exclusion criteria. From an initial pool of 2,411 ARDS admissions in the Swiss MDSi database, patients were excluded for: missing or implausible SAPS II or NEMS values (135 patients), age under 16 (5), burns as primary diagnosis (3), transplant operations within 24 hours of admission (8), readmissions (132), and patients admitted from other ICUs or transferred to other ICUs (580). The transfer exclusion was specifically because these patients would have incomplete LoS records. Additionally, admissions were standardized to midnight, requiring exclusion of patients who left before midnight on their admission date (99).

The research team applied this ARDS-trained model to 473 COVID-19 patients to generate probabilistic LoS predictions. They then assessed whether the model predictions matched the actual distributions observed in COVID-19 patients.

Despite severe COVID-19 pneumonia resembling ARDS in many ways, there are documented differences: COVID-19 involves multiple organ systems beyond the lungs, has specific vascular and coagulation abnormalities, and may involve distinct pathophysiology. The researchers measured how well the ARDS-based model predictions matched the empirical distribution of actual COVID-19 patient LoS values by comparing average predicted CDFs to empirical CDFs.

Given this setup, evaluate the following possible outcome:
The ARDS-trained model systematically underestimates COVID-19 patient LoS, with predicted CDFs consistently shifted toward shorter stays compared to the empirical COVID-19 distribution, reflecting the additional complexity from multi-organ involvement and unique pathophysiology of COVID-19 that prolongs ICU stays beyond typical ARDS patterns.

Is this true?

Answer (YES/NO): NO